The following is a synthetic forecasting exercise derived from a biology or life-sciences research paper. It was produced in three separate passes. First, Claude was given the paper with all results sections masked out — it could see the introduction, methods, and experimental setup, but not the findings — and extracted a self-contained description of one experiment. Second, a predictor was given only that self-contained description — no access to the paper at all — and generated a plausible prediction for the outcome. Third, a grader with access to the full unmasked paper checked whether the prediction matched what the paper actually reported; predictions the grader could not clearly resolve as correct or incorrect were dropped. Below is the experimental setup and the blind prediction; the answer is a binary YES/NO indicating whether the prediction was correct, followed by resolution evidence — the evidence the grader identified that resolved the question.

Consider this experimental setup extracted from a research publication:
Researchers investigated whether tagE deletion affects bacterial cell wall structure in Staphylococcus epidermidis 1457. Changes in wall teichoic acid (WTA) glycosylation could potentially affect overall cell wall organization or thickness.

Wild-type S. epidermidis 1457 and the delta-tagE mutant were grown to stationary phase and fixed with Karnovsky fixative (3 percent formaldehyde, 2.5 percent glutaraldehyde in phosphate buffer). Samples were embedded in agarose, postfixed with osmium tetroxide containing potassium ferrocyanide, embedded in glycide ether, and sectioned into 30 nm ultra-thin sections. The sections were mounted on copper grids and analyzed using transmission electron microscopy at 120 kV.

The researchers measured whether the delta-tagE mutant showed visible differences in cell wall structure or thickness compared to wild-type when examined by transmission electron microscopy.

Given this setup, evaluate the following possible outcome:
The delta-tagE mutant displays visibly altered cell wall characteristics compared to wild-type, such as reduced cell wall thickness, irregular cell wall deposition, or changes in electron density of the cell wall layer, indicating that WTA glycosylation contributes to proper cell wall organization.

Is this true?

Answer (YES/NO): NO